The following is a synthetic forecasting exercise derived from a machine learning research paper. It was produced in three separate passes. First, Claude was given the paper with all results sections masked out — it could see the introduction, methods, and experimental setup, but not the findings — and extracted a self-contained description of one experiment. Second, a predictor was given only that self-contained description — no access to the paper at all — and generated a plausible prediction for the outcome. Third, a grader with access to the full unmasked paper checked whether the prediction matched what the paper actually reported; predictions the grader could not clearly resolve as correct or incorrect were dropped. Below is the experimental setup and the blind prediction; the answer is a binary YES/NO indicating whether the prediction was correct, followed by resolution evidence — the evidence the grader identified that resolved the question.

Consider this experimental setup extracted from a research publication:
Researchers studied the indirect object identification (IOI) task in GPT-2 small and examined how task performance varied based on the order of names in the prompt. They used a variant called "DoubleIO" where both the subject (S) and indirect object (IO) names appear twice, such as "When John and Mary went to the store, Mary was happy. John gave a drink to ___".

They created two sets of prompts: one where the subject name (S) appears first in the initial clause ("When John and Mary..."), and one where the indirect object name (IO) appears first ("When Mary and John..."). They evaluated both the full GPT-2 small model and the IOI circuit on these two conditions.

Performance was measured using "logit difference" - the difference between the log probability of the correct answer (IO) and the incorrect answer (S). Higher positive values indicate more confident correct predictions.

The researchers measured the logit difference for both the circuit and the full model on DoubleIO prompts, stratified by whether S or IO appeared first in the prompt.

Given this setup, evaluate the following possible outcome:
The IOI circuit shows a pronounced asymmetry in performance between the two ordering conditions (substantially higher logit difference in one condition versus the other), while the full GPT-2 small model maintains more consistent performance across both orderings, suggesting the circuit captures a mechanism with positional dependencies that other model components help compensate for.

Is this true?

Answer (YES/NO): NO